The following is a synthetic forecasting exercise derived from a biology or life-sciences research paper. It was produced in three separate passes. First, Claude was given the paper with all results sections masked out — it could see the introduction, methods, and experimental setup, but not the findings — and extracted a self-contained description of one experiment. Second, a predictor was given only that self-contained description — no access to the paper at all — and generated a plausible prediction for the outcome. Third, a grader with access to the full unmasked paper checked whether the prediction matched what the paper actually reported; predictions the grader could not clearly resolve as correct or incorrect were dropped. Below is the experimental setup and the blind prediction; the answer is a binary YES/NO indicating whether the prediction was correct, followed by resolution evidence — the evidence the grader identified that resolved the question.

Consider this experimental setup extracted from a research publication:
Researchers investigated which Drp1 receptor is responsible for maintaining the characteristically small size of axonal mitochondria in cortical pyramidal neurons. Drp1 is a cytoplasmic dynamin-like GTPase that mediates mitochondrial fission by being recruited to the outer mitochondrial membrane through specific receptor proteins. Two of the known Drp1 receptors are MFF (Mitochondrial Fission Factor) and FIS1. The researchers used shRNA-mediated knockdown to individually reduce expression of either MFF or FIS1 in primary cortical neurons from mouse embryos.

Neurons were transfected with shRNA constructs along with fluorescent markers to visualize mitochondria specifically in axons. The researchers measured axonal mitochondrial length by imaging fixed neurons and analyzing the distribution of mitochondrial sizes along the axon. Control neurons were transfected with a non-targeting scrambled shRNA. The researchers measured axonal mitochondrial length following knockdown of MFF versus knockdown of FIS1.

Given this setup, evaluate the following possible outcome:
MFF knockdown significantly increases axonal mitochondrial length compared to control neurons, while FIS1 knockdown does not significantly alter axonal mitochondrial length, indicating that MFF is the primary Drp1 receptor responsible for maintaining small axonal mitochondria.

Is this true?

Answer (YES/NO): YES